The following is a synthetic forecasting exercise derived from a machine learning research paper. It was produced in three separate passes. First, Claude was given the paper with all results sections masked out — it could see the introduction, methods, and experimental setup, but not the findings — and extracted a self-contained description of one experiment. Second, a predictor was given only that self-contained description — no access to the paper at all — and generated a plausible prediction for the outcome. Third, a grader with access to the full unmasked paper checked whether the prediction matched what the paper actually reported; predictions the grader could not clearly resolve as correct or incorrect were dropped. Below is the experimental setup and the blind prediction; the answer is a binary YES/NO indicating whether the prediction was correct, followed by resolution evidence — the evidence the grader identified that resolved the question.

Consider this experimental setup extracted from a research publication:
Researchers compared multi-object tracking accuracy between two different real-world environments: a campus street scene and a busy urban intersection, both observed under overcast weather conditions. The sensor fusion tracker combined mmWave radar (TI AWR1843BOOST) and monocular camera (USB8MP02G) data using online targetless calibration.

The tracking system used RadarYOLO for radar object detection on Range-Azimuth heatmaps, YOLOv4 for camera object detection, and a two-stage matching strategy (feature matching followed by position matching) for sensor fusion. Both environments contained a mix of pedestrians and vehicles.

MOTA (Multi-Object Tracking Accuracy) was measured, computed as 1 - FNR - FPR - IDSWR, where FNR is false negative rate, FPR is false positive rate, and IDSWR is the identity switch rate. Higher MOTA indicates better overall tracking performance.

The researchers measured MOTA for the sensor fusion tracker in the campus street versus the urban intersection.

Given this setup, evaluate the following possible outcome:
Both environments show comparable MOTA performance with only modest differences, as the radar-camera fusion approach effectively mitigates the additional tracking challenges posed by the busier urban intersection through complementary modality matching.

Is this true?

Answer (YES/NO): YES